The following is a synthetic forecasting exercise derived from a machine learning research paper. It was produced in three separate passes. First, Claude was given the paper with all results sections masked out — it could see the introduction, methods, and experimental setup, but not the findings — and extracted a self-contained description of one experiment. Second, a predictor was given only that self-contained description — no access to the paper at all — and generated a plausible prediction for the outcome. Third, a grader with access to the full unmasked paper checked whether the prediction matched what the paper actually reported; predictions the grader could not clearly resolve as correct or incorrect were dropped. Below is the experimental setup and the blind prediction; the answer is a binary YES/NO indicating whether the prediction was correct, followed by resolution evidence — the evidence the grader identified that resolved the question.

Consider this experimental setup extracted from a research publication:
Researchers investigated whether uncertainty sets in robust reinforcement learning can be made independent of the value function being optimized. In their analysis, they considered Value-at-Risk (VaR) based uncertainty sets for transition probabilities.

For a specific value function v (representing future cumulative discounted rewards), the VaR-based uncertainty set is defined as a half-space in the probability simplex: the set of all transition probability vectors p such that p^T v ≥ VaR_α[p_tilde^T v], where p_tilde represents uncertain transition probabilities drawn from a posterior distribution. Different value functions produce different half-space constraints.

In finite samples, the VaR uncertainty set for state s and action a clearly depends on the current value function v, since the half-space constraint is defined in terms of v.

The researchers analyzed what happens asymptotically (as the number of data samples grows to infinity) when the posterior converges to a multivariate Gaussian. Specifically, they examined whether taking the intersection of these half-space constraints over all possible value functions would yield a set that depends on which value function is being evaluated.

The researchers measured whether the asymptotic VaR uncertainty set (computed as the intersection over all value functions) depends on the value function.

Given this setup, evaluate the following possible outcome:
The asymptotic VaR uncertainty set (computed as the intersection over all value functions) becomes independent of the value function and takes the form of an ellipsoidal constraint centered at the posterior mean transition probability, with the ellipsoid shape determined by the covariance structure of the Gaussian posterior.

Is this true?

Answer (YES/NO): YES